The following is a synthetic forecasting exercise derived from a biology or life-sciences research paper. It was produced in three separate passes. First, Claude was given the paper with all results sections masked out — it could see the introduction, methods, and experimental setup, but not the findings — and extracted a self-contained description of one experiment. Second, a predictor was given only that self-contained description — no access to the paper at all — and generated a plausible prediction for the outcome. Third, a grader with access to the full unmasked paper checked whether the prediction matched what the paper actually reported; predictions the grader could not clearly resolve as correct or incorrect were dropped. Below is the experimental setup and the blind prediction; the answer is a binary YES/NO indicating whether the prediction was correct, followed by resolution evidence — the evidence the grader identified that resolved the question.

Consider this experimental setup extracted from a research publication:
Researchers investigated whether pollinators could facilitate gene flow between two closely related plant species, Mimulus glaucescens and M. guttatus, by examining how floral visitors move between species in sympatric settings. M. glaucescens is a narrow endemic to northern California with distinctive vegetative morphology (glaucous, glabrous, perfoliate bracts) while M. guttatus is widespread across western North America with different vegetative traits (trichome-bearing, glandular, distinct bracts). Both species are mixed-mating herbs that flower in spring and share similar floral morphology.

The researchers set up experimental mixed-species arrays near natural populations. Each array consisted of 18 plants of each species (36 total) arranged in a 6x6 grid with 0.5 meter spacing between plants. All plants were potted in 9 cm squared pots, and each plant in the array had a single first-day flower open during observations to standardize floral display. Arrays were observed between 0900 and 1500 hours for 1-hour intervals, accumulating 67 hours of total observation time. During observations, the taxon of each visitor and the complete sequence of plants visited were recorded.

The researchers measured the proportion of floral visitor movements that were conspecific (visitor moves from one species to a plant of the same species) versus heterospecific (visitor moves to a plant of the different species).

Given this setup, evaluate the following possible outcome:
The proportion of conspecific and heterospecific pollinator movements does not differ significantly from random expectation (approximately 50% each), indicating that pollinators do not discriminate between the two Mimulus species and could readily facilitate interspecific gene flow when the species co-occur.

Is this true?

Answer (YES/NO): YES